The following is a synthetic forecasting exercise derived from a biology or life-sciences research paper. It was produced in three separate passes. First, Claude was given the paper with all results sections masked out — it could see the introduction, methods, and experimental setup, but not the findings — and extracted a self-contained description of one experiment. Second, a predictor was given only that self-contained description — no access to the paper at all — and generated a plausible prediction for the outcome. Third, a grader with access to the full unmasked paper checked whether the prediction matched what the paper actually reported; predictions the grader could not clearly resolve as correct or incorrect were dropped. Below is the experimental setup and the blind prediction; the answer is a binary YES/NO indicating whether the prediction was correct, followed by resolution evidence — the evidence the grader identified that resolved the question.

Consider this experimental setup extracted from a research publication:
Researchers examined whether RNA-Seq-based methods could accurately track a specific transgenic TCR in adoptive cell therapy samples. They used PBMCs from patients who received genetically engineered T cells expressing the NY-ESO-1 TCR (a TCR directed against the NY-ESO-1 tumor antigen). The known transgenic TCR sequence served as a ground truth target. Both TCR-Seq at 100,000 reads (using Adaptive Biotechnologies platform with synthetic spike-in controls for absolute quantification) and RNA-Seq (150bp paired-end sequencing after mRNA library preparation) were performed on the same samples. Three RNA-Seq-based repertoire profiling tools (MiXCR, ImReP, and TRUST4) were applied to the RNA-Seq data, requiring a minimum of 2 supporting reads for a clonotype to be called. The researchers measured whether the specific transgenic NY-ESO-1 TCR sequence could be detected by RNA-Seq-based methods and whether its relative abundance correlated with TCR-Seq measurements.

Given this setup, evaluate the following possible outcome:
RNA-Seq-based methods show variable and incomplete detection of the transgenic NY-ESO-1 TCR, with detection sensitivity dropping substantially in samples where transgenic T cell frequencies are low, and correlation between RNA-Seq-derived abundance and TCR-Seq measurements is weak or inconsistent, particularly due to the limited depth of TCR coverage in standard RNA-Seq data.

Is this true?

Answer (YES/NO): NO